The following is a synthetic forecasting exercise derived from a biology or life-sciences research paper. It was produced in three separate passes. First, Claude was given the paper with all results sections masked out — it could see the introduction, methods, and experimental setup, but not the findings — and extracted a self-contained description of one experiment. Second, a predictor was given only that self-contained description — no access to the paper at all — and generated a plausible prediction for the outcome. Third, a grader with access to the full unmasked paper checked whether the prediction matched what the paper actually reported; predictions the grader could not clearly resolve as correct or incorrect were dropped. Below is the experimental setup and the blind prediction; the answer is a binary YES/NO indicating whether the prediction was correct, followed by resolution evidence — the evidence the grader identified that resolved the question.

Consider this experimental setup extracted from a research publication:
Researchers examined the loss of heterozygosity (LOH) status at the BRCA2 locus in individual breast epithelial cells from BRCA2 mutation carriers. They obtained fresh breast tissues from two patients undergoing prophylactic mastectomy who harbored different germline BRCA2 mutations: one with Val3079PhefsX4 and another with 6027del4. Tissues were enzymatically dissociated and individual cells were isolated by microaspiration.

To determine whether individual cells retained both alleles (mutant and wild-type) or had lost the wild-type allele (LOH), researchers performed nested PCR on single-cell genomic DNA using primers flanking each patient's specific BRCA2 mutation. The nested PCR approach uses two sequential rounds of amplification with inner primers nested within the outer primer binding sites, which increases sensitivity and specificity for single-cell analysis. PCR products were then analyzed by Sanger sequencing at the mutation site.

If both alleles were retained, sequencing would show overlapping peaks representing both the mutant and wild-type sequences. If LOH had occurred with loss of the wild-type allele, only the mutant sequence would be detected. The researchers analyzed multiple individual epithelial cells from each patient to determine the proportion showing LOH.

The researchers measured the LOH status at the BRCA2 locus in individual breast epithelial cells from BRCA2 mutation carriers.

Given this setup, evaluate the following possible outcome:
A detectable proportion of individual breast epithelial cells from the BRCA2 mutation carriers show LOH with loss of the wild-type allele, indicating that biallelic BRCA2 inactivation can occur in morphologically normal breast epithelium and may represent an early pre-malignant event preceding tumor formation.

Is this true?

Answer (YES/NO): NO